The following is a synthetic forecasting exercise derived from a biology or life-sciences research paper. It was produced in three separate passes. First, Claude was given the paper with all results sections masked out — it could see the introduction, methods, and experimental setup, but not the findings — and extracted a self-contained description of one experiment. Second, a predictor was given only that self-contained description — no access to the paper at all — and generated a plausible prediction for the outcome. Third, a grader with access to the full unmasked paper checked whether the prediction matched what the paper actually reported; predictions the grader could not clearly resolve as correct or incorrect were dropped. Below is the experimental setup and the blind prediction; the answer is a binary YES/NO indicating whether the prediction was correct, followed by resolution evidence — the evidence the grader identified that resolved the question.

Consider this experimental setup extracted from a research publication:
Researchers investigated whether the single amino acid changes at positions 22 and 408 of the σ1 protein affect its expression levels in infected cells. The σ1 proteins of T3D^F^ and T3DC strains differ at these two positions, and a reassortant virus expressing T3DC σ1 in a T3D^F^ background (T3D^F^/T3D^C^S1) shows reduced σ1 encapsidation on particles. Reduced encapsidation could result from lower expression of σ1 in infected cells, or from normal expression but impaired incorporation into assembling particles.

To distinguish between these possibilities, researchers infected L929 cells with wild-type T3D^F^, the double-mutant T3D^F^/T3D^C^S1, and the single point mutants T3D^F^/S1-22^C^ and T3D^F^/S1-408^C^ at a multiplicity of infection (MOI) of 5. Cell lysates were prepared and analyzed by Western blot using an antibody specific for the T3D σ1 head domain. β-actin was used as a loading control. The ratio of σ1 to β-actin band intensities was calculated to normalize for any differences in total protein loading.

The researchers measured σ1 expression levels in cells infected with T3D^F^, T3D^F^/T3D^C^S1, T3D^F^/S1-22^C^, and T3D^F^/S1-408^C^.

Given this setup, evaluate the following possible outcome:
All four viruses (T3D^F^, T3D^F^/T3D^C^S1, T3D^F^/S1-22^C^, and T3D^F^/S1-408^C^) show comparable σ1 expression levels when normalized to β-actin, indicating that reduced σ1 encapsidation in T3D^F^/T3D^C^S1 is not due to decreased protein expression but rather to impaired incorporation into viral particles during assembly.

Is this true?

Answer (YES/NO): YES